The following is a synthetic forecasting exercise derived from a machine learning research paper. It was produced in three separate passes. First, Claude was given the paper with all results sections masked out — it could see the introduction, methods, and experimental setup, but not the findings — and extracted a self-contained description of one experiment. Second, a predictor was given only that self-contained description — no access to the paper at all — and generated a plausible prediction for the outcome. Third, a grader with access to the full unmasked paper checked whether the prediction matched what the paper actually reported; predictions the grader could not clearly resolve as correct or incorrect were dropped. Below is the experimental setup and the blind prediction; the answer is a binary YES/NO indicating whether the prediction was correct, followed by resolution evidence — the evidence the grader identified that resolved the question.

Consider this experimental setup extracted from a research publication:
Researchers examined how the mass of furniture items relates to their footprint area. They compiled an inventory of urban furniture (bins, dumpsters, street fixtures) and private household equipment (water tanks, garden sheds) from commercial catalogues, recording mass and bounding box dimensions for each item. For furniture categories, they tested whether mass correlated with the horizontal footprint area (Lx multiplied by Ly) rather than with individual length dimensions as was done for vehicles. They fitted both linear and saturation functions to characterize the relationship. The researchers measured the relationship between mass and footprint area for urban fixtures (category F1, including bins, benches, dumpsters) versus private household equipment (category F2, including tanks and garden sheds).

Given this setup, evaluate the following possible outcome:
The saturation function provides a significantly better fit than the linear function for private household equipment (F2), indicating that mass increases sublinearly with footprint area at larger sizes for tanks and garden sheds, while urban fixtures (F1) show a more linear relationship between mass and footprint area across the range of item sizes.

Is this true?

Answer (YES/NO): NO